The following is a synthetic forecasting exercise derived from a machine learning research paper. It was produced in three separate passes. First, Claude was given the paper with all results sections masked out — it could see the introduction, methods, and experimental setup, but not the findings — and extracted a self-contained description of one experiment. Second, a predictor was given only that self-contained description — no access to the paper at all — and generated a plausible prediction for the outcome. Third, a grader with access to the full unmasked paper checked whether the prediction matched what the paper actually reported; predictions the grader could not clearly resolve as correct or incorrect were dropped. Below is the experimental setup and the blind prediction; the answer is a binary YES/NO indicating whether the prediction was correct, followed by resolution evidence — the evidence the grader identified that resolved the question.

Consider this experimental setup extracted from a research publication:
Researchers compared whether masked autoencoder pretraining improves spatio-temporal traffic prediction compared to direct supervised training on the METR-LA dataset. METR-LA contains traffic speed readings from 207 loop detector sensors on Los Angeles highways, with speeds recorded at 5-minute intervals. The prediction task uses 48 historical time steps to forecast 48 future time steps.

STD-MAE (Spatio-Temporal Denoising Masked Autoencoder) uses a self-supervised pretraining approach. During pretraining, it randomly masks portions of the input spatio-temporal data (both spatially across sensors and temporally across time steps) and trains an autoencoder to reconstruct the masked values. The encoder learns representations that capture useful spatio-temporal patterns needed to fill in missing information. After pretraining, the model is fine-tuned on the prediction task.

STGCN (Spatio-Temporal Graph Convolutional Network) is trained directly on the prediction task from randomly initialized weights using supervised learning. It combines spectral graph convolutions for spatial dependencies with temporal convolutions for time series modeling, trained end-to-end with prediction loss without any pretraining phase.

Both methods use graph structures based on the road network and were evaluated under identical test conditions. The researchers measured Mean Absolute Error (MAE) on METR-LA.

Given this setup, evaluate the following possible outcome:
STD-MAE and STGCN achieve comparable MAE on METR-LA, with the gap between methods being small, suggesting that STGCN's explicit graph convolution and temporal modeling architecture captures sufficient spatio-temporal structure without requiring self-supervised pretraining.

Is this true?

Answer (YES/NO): NO